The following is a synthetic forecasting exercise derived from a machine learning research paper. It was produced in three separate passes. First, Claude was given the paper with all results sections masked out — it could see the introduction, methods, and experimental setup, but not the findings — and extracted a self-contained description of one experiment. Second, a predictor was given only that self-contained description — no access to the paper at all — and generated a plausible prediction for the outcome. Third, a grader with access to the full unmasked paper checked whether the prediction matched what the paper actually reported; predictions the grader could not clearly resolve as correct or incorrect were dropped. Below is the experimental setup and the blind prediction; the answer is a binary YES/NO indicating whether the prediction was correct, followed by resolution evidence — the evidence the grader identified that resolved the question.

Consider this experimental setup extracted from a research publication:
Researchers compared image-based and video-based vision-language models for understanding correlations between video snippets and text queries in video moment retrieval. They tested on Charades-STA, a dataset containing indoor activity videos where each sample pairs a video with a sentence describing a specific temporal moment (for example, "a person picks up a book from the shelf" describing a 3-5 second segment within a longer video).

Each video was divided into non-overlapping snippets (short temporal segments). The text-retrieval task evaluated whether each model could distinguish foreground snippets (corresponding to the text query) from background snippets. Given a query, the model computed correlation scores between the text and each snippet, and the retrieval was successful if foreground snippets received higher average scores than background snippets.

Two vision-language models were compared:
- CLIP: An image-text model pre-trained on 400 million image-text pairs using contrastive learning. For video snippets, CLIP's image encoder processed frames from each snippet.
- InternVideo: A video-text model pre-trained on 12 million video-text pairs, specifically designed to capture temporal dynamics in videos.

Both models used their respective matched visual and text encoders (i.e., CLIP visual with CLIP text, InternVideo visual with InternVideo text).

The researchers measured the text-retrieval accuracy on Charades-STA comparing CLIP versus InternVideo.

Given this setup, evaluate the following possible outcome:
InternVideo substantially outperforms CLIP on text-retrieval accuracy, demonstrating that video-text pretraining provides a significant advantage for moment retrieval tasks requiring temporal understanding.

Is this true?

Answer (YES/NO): YES